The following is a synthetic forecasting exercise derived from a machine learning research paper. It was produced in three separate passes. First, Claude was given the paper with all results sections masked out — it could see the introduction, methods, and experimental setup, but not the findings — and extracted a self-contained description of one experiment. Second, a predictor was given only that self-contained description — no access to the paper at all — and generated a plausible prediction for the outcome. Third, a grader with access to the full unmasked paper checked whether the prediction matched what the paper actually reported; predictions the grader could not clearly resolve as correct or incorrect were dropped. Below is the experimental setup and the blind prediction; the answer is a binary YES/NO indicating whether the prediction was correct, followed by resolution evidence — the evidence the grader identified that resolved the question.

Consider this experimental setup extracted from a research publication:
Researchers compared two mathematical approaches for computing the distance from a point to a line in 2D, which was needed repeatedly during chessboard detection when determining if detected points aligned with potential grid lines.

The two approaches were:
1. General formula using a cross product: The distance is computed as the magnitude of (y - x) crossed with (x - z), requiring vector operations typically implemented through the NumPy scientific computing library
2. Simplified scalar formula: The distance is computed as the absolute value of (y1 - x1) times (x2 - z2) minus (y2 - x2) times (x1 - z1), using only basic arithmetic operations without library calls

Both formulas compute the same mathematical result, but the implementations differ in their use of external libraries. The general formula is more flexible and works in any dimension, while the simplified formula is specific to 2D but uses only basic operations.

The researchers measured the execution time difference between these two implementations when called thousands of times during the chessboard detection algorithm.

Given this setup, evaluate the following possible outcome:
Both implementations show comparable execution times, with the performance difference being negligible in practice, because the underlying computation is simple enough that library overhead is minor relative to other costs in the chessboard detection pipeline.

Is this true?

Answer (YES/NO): NO